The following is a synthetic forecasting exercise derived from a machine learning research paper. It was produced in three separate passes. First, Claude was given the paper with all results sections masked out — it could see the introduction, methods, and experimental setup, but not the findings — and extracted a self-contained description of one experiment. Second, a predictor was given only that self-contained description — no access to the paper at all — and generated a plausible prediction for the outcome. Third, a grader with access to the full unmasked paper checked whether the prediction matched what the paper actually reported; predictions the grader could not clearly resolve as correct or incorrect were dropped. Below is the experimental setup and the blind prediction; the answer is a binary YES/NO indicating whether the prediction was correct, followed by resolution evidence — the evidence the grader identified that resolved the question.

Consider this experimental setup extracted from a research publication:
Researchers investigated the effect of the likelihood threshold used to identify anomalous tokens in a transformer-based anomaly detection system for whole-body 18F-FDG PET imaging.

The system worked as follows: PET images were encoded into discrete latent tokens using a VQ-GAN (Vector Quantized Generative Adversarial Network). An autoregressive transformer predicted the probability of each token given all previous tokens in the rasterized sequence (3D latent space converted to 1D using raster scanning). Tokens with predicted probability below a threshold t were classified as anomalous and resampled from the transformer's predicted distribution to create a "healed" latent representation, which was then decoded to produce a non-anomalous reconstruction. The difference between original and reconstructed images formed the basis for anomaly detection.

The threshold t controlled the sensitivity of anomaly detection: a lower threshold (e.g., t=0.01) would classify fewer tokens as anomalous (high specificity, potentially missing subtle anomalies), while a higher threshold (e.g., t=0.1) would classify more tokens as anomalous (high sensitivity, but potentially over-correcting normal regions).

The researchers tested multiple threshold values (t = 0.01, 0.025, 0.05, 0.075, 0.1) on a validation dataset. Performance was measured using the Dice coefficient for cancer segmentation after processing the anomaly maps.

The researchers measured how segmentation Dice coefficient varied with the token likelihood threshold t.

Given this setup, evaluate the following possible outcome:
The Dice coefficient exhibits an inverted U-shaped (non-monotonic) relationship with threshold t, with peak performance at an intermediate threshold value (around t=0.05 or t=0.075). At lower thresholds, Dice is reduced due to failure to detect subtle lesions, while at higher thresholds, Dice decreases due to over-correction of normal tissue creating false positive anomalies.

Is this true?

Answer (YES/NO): NO